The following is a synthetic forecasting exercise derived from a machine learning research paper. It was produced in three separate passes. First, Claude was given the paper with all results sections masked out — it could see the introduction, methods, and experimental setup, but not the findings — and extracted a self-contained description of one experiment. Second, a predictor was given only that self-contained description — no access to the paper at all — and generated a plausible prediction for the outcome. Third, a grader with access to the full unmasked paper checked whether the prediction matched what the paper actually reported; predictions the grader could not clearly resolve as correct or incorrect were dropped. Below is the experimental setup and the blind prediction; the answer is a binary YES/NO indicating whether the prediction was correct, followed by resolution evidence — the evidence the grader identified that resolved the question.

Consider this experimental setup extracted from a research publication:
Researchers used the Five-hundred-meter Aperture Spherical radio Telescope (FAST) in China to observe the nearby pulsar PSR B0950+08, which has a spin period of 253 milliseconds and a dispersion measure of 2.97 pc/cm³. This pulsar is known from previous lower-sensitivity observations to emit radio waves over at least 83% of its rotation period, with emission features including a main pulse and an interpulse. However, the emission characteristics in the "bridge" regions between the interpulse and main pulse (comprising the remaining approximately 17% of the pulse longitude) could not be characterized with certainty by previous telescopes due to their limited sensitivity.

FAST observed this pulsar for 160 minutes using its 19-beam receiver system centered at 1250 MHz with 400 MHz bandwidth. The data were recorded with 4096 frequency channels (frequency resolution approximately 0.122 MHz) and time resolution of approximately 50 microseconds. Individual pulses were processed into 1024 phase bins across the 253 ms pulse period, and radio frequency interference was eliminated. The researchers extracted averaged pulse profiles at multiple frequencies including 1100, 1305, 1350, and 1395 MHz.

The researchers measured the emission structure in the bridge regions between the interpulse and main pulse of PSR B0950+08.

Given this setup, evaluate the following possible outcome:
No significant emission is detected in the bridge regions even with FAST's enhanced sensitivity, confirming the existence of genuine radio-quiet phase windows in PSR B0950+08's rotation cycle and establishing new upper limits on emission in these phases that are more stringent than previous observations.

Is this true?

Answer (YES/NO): NO